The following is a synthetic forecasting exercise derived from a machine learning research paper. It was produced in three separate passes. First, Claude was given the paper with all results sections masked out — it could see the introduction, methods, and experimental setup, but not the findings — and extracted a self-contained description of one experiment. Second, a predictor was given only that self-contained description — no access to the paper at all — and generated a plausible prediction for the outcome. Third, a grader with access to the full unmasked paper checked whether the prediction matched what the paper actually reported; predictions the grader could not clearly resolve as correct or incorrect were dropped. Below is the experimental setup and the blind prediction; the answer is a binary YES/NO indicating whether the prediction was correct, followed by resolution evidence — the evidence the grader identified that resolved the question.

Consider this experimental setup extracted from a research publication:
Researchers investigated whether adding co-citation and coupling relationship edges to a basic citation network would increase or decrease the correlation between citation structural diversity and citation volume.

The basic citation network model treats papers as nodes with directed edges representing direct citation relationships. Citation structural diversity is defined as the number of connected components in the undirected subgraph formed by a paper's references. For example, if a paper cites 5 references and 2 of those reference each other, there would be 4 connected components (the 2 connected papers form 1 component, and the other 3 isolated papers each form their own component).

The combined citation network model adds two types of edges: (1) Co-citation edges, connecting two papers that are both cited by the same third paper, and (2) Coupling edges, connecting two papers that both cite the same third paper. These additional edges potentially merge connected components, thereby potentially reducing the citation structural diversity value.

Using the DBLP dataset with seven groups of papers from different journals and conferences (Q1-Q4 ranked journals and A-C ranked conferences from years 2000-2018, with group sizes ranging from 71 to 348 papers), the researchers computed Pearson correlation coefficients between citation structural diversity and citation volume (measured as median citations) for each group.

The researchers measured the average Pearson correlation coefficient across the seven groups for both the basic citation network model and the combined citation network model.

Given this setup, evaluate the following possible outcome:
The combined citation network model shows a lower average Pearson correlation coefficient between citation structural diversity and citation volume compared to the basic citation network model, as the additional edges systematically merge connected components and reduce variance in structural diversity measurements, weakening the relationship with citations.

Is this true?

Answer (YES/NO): YES